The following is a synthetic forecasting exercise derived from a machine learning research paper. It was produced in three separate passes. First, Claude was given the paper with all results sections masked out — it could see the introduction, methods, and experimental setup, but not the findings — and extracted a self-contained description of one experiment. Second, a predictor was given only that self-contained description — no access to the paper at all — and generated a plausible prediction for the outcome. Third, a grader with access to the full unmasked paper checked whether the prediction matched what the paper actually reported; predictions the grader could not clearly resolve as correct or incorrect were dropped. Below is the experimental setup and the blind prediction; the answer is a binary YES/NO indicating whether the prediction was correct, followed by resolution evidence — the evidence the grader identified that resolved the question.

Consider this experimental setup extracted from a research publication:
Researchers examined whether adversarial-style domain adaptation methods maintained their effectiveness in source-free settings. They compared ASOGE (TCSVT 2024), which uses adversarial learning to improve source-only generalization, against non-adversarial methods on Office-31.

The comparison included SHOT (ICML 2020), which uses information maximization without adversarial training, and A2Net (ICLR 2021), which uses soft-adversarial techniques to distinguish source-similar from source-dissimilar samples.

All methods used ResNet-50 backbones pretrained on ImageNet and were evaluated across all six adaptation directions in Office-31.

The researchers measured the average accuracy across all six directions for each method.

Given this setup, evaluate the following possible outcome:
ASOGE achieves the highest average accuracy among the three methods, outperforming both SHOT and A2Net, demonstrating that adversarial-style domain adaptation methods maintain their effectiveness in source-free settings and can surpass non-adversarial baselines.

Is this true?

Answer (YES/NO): NO